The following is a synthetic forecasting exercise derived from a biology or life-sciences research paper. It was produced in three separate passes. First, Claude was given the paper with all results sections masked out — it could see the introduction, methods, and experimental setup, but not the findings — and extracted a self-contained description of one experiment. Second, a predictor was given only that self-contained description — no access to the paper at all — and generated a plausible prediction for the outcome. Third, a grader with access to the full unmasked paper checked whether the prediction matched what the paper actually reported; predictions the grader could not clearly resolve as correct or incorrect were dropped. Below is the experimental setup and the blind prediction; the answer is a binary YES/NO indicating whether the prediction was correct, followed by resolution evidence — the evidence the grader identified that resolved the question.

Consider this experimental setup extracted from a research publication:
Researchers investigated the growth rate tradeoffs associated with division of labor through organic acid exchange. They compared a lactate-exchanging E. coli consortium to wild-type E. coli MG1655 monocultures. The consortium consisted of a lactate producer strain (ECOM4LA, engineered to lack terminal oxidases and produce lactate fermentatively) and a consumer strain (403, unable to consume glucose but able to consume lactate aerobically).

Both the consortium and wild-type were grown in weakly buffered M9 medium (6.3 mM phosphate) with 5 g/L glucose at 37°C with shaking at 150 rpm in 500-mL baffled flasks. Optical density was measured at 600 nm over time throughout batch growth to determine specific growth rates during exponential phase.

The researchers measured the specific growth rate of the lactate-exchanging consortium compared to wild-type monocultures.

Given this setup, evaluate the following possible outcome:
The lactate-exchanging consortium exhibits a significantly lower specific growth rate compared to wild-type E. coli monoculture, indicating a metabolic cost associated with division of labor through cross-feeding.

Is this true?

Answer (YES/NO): YES